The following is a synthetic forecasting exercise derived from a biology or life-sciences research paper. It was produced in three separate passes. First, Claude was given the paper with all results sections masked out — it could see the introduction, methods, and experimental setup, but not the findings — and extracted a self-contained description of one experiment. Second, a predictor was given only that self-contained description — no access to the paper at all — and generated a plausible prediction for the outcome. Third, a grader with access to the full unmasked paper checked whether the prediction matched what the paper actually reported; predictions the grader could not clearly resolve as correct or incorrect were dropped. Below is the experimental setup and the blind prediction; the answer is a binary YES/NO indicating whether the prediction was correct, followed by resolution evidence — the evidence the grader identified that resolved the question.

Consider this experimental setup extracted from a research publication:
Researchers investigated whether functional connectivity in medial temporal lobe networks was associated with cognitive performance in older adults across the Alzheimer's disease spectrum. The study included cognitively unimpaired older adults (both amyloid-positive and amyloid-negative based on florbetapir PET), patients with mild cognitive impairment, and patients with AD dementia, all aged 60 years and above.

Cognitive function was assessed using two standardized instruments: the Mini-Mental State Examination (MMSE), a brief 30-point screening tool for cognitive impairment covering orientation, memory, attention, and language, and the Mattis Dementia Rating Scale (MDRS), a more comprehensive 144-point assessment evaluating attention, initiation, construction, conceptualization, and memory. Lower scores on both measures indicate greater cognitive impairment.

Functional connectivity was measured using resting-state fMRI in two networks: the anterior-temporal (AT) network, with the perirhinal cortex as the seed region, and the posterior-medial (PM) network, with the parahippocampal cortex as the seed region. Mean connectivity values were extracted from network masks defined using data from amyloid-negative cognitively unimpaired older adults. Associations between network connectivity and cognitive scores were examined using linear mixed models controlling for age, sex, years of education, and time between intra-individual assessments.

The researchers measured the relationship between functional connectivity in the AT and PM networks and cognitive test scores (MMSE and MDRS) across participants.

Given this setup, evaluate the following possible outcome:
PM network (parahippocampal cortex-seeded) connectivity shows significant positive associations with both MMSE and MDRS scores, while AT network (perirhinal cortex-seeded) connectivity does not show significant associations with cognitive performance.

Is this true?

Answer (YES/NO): NO